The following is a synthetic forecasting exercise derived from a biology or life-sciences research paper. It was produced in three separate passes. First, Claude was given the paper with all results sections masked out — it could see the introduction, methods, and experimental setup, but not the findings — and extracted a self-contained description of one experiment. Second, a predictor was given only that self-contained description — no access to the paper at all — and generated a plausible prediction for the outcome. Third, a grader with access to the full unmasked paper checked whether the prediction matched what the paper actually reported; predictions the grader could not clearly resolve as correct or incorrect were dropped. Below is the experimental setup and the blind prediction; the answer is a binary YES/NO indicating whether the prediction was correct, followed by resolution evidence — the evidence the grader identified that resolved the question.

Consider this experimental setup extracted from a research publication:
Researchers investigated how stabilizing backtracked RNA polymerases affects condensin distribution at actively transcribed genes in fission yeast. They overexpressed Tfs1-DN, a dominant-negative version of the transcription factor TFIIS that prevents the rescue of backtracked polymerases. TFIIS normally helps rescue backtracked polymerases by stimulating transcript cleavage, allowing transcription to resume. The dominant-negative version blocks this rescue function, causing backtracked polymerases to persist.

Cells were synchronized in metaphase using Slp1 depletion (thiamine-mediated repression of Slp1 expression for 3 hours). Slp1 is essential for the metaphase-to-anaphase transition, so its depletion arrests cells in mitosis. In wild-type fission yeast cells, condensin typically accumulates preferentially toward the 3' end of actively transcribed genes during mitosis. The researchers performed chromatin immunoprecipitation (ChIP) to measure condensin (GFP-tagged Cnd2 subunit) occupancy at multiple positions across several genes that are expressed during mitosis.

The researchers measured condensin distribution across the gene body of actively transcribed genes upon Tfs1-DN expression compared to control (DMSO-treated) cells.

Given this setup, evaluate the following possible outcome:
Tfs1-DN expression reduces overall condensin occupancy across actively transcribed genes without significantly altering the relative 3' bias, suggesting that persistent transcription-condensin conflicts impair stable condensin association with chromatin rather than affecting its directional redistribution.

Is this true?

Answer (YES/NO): NO